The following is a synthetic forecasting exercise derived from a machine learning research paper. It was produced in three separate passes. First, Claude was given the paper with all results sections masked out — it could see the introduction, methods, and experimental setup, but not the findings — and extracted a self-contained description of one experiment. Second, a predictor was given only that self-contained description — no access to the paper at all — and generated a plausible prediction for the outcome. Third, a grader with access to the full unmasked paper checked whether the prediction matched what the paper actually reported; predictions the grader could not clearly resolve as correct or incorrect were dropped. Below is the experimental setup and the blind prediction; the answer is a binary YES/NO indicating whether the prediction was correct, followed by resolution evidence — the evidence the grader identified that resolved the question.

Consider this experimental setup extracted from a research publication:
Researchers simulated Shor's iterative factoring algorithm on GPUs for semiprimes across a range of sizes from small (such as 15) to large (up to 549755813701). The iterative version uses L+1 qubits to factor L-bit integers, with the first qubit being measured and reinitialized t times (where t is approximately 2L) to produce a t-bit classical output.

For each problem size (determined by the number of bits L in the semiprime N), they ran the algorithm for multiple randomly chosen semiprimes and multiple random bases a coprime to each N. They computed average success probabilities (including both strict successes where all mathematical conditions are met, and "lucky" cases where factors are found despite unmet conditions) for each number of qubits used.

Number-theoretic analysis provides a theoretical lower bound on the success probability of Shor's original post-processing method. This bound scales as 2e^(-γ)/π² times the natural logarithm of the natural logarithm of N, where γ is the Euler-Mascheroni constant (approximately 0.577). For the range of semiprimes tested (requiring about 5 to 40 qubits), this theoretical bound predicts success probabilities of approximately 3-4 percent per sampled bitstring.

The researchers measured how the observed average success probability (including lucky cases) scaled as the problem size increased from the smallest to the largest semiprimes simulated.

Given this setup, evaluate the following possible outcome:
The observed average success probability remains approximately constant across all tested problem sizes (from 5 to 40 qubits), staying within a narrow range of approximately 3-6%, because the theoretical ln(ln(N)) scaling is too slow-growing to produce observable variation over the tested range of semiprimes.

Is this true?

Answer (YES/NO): NO